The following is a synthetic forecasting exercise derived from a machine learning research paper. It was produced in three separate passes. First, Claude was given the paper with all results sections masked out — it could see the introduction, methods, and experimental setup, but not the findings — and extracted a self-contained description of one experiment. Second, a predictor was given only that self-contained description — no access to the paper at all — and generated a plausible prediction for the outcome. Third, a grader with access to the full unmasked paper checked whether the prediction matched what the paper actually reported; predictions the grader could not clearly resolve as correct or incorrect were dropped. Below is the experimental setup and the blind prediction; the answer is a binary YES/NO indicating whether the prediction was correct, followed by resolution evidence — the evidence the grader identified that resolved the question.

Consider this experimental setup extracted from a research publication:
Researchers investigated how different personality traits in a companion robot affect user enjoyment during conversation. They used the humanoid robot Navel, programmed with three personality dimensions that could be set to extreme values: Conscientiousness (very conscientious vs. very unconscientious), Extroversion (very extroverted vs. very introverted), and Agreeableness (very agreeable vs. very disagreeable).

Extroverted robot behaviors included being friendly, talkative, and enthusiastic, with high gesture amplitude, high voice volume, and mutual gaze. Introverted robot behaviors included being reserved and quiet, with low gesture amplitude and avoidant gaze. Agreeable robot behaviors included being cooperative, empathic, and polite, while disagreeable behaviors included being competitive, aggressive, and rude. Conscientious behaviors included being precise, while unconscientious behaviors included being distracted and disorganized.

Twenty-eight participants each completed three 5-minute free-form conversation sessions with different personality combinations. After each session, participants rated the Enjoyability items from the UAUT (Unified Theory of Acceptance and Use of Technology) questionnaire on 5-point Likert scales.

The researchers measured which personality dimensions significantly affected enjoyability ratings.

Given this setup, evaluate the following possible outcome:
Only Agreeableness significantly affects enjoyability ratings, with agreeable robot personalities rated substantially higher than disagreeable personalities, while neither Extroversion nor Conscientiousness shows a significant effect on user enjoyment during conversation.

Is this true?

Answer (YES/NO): YES